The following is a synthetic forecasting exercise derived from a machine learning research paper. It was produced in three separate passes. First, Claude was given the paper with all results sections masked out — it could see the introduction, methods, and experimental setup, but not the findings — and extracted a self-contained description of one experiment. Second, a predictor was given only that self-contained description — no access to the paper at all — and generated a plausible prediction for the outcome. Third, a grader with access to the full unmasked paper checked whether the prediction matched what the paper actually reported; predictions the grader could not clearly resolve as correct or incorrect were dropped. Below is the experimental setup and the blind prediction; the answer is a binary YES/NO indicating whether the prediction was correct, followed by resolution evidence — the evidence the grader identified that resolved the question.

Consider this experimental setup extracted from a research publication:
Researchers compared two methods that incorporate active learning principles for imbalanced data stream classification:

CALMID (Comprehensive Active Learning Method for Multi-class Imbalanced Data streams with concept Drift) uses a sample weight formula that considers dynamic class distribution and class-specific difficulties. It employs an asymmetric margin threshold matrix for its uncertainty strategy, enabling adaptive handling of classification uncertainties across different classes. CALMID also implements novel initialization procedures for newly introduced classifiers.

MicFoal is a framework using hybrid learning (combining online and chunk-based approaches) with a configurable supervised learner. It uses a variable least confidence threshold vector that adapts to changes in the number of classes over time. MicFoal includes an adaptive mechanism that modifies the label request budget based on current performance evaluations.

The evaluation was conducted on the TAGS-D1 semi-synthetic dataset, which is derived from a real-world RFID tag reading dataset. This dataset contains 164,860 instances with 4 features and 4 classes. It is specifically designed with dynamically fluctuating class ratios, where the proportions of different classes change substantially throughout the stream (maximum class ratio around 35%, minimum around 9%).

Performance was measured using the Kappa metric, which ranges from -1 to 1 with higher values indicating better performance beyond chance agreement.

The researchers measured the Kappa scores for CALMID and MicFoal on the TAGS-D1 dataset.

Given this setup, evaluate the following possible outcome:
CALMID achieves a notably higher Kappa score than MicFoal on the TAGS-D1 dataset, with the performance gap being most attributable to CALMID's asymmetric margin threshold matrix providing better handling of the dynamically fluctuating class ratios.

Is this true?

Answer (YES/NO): NO